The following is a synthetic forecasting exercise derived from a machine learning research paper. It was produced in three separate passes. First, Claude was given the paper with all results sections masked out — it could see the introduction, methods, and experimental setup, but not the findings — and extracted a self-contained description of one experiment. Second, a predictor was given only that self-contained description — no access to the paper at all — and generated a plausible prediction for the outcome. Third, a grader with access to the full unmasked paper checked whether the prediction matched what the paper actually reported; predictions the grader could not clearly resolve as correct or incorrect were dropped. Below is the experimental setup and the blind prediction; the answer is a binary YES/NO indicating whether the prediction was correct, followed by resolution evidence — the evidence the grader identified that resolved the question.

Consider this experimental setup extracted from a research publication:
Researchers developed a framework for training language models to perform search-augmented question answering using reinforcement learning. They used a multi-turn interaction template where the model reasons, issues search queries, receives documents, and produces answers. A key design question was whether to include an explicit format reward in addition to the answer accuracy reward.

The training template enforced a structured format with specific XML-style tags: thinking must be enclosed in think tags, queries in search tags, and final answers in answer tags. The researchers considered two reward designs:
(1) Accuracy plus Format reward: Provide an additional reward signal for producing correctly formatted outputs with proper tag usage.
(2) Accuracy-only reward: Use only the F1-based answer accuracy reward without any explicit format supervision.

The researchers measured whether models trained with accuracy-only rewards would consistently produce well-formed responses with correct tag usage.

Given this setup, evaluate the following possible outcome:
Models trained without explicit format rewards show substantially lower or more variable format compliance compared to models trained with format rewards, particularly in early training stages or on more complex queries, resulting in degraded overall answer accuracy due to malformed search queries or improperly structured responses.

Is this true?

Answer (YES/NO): NO